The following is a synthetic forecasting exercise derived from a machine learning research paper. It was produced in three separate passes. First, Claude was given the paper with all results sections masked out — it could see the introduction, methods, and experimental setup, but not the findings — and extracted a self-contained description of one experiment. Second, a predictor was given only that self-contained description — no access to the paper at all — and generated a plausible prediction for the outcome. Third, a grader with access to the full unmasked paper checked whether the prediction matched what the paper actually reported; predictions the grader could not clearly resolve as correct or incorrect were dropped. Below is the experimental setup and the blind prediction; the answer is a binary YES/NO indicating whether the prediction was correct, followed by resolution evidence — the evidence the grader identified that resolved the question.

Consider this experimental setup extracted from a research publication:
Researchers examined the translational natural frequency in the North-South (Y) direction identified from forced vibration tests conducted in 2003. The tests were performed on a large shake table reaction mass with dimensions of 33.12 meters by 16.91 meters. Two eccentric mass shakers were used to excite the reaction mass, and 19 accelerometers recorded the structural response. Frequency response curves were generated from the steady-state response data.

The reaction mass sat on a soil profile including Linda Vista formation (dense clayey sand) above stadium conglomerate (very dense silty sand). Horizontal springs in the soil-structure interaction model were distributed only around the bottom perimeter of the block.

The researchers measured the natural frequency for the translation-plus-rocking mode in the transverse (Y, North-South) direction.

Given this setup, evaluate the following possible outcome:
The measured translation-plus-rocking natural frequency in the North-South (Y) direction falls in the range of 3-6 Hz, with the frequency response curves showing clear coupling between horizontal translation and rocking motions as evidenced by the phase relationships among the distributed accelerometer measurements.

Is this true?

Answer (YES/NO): NO